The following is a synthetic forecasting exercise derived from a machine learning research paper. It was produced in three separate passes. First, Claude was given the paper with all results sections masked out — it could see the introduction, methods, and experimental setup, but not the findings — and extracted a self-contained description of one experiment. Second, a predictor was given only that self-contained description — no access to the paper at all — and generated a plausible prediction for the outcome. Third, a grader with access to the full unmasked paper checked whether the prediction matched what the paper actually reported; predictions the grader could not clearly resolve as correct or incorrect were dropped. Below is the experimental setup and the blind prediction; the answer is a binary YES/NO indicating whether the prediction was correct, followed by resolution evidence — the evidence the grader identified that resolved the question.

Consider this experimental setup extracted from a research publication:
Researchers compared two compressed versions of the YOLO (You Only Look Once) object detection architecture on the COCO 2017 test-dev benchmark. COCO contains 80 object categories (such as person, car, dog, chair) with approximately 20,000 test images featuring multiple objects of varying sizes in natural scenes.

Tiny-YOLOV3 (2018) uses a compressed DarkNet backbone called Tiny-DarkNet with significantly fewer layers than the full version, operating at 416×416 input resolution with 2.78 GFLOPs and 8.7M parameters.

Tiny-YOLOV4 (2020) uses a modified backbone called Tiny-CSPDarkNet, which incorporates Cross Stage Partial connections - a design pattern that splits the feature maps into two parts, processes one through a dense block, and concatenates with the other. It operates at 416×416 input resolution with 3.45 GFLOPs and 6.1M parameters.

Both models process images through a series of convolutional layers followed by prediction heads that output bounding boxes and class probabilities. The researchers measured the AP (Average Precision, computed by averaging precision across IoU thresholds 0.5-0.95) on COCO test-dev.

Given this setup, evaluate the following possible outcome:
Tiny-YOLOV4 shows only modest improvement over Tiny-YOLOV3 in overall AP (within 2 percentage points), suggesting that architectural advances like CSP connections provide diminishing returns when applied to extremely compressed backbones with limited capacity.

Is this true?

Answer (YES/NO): NO